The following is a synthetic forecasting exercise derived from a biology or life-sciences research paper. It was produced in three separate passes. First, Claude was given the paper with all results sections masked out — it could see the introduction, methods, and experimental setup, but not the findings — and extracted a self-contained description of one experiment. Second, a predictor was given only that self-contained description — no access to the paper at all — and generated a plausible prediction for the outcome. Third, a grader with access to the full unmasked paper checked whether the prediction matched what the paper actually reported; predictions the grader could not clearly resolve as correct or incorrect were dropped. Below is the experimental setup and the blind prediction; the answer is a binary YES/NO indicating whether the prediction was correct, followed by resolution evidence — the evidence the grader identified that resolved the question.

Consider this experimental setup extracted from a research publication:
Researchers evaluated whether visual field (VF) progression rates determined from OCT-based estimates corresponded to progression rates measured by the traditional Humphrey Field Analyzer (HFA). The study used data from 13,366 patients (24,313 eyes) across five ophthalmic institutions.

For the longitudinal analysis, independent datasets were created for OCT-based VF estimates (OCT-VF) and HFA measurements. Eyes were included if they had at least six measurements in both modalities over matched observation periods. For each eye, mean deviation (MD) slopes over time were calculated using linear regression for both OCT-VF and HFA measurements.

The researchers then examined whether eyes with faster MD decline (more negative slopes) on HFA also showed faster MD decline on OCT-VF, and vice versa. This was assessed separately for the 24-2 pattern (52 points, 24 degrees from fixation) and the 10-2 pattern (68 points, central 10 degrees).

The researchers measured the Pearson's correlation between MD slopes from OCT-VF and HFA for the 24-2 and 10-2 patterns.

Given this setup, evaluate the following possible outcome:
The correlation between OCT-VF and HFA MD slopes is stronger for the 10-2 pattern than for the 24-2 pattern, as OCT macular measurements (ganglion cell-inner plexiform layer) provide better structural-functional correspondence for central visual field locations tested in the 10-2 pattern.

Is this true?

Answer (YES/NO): YES